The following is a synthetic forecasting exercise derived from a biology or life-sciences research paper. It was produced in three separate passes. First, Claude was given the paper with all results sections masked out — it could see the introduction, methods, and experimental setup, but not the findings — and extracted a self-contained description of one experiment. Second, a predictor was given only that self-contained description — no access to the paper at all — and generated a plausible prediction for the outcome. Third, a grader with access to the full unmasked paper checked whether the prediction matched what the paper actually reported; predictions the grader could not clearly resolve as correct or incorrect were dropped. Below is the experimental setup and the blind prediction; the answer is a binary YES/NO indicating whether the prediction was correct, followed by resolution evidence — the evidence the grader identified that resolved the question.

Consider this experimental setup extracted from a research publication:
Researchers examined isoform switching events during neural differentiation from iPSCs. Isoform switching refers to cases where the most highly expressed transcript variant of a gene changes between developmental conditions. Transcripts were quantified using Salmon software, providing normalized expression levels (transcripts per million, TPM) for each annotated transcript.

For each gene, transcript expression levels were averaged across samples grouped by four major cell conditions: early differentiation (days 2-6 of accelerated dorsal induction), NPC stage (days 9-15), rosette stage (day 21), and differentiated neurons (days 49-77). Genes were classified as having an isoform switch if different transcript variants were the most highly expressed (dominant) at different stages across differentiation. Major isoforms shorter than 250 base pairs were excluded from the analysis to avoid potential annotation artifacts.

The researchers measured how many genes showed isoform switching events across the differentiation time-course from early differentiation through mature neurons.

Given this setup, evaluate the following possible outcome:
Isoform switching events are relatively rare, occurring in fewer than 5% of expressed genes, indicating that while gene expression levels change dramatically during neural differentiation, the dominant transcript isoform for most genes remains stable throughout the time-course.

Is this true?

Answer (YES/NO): NO